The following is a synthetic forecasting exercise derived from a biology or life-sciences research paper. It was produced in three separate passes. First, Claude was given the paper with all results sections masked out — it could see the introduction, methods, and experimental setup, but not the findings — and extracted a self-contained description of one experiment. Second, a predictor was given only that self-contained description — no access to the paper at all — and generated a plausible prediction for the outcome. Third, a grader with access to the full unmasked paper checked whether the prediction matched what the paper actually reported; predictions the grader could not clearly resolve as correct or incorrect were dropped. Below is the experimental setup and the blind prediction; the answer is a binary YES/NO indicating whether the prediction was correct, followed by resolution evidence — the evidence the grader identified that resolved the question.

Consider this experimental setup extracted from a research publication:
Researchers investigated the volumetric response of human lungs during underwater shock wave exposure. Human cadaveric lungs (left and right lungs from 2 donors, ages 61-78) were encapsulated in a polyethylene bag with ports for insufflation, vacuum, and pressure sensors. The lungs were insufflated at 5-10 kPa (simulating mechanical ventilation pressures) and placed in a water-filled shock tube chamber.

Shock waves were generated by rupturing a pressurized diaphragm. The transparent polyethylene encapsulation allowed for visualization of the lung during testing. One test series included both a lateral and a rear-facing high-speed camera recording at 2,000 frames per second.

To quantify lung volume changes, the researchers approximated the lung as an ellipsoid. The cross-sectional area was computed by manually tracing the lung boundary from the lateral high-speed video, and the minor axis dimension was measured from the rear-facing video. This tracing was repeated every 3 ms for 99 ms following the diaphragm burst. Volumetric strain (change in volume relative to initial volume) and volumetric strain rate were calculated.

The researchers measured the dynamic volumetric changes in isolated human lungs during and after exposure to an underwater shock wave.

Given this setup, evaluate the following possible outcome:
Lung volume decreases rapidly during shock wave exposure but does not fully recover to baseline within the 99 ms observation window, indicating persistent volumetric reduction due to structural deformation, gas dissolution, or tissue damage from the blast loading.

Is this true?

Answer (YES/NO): NO